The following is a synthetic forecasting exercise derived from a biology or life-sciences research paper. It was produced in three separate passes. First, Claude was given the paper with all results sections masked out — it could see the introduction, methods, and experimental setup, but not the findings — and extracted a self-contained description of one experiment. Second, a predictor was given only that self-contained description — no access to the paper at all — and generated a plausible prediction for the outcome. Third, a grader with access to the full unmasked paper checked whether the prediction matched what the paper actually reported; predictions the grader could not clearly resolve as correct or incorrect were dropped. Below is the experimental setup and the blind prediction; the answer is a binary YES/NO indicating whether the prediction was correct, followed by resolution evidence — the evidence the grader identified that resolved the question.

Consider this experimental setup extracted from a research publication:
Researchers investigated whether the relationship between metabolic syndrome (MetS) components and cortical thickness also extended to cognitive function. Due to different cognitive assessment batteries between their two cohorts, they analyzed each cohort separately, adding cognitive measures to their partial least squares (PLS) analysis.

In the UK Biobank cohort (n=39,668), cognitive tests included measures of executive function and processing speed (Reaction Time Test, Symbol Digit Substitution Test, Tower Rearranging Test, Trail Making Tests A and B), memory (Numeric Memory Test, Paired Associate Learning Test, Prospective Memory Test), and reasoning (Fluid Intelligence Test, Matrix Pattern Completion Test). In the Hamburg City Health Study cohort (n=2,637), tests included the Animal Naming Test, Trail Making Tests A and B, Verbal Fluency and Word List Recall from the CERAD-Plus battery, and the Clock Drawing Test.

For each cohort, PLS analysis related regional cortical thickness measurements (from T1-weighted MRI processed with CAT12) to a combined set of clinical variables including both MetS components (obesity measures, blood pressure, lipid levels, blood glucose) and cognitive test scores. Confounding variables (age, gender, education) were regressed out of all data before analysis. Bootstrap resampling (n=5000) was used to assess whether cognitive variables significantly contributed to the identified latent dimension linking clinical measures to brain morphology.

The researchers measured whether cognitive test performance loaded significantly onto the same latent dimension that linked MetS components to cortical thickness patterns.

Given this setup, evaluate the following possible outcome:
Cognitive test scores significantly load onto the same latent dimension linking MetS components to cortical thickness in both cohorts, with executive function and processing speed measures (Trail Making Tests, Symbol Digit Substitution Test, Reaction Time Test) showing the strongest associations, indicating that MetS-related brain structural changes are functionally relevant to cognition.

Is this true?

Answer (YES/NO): NO